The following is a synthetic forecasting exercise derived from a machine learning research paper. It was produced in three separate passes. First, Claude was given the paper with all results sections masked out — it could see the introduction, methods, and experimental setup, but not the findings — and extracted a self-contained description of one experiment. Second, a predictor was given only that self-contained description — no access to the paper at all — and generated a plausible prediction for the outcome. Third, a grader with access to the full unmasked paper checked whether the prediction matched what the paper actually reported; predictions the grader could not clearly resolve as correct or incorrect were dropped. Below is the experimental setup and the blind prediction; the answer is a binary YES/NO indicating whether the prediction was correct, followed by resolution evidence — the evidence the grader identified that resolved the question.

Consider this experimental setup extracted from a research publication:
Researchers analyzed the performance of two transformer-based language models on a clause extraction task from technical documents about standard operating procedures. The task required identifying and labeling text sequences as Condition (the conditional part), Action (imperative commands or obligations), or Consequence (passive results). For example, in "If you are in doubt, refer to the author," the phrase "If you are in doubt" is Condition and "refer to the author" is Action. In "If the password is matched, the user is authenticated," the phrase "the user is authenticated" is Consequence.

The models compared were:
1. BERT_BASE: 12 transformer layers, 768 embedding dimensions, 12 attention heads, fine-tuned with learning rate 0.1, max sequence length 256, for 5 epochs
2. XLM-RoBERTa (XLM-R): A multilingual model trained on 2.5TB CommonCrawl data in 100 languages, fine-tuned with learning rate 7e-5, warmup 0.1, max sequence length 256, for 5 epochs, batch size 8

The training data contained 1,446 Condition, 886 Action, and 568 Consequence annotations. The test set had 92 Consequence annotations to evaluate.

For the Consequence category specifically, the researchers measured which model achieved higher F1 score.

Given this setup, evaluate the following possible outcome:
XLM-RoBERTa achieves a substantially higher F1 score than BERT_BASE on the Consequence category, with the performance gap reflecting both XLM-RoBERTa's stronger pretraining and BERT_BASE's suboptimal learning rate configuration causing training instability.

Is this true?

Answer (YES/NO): NO